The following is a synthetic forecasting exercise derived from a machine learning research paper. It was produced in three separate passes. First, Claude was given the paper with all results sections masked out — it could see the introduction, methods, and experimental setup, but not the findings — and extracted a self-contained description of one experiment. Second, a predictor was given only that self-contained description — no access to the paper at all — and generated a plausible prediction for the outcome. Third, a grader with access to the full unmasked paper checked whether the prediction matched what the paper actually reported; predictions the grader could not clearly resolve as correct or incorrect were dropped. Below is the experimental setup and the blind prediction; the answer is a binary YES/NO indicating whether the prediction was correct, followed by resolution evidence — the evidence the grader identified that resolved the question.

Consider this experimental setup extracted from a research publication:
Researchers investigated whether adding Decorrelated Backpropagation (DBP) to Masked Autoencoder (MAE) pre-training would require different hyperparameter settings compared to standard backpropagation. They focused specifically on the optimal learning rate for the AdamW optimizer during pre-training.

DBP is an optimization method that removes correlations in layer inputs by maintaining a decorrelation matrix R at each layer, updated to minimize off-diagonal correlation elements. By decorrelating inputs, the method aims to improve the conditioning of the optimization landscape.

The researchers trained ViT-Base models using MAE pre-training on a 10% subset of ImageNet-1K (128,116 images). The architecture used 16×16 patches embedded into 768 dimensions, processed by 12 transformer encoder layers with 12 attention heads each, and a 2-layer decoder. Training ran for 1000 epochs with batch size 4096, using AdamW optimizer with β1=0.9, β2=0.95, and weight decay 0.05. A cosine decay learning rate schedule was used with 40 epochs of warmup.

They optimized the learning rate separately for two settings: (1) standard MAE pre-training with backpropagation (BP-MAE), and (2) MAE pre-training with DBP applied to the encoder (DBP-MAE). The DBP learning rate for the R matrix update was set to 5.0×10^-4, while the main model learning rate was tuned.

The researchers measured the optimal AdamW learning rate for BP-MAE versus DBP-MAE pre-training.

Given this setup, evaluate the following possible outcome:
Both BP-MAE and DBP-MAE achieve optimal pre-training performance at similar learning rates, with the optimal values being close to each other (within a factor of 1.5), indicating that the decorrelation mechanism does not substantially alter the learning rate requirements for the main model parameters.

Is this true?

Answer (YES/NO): NO